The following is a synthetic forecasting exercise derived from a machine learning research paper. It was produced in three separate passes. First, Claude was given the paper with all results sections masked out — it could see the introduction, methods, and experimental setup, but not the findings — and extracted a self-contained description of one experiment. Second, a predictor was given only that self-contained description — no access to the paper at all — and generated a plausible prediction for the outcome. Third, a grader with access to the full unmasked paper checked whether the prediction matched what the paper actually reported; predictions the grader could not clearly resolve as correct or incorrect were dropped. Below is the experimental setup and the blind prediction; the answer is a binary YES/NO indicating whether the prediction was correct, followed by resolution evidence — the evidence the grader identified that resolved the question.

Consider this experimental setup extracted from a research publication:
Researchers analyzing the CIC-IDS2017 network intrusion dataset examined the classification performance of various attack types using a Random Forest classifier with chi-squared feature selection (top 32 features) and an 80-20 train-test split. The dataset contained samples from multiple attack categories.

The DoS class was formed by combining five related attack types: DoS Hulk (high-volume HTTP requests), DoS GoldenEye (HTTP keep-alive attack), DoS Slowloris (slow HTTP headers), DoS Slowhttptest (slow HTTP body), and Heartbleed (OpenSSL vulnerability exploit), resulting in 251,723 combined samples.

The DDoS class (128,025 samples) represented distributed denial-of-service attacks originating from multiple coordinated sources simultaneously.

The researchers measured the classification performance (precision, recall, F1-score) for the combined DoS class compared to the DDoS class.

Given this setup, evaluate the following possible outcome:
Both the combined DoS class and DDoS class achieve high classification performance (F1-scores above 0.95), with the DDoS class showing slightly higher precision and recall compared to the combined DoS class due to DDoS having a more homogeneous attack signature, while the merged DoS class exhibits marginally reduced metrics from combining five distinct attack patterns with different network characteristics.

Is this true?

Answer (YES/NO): NO